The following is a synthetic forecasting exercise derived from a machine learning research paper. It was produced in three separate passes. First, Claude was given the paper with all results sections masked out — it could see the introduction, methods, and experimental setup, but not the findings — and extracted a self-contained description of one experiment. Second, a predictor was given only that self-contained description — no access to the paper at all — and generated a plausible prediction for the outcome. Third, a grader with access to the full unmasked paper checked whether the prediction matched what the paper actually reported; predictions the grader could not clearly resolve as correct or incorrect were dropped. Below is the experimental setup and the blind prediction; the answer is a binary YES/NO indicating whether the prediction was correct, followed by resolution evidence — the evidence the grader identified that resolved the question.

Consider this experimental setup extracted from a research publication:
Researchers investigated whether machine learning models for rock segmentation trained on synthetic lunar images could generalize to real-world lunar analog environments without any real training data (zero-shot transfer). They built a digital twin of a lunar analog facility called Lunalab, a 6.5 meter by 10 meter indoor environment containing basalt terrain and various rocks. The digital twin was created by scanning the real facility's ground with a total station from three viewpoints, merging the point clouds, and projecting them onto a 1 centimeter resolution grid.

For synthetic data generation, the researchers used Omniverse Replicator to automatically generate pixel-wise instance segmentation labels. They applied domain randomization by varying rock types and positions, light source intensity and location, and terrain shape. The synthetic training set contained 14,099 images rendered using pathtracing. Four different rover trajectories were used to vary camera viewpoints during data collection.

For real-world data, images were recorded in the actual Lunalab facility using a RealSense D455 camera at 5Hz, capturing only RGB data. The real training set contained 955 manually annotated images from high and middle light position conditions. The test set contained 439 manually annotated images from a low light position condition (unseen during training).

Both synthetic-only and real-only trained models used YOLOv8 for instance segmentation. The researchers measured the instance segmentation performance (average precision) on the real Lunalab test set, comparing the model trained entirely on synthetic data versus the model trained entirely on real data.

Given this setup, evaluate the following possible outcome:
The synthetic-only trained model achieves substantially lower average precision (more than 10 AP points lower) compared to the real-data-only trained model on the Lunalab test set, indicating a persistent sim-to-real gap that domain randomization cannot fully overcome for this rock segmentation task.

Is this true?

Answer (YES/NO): NO